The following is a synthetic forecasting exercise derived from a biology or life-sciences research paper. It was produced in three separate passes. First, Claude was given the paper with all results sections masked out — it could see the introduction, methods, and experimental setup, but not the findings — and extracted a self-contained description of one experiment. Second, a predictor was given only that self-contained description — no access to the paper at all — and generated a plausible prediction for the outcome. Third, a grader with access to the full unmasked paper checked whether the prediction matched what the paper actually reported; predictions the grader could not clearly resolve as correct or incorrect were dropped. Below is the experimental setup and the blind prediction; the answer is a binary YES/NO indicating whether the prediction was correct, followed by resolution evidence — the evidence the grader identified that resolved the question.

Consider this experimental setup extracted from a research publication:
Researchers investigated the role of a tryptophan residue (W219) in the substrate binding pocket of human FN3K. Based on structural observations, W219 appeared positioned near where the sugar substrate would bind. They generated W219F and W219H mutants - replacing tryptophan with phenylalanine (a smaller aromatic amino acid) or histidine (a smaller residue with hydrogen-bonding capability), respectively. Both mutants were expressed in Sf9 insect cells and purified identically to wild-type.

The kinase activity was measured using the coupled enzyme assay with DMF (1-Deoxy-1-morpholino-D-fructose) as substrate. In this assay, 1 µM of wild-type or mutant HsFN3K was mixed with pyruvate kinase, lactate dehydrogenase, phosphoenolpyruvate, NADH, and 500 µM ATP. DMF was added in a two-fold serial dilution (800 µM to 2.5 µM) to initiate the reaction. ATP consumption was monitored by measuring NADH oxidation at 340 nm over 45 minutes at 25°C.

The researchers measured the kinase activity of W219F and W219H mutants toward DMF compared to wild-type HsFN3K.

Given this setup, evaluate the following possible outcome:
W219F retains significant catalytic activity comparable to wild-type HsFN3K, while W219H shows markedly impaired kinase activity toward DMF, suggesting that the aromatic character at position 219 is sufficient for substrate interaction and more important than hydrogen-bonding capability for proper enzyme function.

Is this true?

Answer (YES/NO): NO